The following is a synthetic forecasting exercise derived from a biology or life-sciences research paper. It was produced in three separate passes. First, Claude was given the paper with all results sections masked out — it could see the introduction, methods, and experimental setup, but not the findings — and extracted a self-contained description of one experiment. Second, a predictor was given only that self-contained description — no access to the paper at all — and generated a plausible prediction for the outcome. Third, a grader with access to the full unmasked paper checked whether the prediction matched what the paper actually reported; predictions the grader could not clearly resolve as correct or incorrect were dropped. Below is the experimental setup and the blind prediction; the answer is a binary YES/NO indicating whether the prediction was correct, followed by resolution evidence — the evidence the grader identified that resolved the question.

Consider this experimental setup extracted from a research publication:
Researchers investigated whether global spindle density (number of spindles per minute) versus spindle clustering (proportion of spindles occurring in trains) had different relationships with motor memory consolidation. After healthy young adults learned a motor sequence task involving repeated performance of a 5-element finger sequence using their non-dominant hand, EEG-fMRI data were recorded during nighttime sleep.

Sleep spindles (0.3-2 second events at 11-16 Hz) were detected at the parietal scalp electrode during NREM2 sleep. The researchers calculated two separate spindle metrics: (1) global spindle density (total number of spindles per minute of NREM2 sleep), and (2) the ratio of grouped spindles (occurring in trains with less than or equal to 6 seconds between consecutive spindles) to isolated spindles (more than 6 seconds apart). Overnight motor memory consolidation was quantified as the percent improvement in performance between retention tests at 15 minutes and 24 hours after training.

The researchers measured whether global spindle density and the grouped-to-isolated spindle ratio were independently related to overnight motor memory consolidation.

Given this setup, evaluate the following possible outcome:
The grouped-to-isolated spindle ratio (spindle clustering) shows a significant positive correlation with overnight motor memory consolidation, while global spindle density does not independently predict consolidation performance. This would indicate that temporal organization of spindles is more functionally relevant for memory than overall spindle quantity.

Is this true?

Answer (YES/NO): YES